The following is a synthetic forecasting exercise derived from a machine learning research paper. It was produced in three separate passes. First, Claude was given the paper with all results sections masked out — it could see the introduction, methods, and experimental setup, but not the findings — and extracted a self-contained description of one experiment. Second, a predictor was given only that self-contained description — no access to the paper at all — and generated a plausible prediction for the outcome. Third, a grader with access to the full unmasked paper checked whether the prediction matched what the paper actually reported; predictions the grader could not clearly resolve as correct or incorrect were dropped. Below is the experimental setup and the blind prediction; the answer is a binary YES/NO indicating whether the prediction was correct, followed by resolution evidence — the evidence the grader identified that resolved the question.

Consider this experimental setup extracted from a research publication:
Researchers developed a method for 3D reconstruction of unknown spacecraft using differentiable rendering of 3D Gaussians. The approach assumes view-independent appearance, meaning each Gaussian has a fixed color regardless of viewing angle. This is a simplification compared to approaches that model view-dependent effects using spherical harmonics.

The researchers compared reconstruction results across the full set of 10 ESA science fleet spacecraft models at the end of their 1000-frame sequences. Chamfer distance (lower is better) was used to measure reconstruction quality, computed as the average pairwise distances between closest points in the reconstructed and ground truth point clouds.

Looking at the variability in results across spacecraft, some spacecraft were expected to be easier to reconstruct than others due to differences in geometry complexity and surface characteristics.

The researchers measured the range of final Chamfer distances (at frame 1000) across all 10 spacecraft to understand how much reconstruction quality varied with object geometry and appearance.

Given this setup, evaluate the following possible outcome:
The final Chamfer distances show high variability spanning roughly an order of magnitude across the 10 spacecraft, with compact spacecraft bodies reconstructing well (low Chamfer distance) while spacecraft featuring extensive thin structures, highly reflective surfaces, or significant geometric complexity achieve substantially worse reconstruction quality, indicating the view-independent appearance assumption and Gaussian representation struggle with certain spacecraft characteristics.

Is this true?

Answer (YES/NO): NO